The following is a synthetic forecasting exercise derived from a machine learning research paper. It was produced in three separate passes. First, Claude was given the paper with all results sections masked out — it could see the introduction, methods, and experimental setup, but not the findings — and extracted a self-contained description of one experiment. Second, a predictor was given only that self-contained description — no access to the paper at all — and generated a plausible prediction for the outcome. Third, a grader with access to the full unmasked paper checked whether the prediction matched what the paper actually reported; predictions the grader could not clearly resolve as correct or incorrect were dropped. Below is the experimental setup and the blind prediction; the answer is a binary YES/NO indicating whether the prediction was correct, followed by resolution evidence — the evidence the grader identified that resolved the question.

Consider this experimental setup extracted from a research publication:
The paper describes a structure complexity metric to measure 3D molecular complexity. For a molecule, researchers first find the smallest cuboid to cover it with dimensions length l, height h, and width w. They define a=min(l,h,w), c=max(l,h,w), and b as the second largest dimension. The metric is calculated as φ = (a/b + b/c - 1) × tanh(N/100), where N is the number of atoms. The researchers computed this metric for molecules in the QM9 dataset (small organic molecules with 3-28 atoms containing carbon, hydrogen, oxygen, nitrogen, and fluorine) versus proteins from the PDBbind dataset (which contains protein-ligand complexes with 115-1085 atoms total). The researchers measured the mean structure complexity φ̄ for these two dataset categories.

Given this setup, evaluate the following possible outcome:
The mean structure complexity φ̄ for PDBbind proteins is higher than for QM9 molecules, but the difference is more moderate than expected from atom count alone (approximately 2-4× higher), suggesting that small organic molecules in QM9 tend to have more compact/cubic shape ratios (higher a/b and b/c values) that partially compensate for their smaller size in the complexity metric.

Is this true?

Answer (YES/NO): NO